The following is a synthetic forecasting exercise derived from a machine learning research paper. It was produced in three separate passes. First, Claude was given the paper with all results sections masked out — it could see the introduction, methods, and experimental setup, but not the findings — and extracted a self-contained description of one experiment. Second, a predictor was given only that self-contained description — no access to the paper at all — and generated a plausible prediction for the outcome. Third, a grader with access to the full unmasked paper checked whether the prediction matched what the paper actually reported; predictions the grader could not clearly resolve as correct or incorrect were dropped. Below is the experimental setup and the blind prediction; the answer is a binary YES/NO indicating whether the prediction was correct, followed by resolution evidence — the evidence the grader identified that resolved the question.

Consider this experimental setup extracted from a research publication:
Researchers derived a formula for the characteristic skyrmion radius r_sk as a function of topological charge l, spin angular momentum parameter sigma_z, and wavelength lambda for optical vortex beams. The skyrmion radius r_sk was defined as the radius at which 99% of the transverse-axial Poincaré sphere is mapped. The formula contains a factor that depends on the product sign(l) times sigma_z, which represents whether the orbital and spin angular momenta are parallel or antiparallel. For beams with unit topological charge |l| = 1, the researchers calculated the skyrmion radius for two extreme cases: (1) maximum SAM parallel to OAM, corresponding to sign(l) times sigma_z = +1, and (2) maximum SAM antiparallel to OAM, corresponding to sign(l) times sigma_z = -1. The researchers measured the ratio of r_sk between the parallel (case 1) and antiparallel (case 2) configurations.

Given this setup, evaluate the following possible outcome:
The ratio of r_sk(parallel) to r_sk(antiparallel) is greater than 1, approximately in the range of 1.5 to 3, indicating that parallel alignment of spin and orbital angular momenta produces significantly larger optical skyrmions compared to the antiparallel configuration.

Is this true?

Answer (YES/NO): NO